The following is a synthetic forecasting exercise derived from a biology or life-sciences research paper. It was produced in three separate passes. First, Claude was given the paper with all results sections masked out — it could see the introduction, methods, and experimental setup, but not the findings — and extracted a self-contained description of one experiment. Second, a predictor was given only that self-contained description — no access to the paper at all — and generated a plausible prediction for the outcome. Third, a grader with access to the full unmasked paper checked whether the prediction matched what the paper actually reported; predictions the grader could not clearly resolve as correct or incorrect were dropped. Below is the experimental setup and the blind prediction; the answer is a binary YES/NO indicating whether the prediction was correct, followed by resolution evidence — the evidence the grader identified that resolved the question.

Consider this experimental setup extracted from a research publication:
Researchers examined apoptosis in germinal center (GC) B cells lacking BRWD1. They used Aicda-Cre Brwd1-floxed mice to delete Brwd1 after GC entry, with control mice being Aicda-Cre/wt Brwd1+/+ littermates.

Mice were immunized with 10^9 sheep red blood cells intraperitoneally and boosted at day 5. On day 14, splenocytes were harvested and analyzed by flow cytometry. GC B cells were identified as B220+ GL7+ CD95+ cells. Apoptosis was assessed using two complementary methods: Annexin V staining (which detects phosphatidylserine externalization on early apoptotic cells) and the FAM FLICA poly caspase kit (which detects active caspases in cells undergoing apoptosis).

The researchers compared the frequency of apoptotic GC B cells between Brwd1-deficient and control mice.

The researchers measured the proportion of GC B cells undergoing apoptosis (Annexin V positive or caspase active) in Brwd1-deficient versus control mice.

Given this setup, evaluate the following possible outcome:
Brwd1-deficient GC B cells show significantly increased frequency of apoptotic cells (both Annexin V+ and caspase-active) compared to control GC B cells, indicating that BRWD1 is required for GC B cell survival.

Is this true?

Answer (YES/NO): NO